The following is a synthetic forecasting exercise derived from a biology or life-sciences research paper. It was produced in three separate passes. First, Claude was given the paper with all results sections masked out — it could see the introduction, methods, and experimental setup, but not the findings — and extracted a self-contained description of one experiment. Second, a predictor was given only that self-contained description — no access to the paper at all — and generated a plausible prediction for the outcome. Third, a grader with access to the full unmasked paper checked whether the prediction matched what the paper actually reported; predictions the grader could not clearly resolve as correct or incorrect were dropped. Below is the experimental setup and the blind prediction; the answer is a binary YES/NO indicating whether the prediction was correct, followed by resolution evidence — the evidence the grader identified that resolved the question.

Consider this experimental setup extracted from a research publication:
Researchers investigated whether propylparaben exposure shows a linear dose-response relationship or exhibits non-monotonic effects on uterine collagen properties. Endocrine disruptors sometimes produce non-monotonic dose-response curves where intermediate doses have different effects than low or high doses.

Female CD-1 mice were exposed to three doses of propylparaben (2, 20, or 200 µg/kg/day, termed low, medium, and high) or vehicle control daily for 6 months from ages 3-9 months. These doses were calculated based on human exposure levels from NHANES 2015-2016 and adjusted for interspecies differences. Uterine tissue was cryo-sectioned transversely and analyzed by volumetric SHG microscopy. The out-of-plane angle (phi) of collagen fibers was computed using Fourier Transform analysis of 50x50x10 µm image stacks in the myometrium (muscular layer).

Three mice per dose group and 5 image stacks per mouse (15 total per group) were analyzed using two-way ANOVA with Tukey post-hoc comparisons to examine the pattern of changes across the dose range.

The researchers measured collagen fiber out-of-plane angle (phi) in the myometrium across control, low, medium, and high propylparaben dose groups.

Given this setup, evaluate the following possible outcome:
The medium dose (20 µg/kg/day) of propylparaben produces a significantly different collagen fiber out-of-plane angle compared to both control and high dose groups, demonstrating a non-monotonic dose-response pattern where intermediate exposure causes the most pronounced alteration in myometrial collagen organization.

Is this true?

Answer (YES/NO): NO